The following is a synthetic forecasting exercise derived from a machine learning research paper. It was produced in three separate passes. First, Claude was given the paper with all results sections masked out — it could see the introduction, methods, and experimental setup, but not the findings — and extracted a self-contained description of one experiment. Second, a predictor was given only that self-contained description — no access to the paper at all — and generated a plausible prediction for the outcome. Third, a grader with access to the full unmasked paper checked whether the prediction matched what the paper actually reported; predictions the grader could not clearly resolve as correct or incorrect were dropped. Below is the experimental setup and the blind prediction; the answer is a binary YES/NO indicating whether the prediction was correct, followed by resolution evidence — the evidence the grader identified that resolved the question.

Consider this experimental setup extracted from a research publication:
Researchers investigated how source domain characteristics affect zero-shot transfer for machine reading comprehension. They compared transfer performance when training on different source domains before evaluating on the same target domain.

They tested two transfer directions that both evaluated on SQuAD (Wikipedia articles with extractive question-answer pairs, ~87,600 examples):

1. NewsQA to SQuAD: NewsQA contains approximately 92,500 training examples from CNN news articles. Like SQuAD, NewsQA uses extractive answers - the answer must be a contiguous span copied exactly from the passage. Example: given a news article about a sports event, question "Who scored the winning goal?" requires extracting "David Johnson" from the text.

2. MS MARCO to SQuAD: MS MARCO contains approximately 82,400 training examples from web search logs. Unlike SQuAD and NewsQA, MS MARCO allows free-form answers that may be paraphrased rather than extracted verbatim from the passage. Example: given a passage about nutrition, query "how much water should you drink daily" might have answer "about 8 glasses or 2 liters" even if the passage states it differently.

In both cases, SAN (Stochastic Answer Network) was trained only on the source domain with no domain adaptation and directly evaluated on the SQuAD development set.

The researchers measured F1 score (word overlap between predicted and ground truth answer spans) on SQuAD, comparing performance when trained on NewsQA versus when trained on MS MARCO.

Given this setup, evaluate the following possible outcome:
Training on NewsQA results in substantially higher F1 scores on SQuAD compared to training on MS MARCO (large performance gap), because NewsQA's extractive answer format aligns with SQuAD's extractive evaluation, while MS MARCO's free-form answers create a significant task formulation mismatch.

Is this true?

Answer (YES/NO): YES